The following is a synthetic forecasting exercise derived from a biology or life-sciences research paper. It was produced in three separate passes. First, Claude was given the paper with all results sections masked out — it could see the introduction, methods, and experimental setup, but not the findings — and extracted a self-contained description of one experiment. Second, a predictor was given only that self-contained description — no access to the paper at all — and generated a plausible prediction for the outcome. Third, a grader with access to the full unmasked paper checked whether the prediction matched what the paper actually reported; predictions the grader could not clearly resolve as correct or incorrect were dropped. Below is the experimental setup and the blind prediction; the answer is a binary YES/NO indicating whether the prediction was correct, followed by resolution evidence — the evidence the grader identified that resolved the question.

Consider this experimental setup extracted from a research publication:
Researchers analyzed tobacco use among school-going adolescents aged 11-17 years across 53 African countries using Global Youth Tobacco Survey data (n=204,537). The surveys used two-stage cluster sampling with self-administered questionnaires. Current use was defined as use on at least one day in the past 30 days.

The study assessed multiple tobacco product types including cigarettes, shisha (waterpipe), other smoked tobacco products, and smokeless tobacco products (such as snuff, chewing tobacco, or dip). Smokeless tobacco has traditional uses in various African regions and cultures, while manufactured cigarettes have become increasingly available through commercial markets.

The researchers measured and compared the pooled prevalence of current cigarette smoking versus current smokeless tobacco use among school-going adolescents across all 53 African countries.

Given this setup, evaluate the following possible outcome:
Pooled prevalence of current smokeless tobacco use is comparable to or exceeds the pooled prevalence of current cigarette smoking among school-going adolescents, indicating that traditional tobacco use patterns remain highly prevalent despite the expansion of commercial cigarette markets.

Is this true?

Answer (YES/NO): YES